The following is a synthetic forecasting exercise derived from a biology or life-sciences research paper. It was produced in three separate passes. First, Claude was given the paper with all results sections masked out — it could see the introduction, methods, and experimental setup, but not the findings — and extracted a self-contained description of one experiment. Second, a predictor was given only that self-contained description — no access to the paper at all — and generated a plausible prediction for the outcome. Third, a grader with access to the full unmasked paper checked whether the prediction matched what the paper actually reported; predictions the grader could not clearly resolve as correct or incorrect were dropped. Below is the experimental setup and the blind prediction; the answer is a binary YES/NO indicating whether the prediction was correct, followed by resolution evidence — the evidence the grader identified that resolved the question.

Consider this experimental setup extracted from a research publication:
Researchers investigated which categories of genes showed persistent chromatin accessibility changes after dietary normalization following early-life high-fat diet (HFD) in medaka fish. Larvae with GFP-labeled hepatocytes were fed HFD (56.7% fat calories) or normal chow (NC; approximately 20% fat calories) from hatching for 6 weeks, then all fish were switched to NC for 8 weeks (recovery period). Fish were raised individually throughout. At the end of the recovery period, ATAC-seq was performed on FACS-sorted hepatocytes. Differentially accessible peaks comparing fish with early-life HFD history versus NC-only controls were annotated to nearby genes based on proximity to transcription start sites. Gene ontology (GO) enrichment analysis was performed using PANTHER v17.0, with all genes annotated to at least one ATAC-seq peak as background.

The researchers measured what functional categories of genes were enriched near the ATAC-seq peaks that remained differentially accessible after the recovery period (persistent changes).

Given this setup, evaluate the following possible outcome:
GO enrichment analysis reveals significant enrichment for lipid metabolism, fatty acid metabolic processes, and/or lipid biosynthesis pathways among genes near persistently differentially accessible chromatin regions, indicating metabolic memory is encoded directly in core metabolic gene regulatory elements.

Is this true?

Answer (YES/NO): NO